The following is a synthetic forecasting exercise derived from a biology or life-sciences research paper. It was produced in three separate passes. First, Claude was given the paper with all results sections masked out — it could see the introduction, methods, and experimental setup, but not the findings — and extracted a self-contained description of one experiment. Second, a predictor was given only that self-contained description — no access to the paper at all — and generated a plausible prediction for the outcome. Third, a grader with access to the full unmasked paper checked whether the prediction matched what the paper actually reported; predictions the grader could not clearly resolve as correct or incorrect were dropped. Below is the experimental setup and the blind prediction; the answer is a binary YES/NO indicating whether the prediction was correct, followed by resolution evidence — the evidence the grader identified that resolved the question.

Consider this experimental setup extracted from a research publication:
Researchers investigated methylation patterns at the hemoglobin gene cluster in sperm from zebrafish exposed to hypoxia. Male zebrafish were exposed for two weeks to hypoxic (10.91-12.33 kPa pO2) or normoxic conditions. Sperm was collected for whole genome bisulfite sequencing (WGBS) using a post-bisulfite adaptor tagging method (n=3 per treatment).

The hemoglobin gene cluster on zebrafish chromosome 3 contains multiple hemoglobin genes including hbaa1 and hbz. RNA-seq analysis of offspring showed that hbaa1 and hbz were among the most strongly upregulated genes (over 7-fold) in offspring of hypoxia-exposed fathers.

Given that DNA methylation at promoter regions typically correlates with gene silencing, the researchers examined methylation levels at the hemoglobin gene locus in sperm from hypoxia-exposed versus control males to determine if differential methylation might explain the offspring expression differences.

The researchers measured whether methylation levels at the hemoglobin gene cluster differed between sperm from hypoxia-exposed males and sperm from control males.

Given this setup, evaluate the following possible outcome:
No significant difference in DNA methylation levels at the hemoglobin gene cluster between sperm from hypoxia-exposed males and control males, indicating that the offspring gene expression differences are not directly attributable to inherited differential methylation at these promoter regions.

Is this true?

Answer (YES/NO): YES